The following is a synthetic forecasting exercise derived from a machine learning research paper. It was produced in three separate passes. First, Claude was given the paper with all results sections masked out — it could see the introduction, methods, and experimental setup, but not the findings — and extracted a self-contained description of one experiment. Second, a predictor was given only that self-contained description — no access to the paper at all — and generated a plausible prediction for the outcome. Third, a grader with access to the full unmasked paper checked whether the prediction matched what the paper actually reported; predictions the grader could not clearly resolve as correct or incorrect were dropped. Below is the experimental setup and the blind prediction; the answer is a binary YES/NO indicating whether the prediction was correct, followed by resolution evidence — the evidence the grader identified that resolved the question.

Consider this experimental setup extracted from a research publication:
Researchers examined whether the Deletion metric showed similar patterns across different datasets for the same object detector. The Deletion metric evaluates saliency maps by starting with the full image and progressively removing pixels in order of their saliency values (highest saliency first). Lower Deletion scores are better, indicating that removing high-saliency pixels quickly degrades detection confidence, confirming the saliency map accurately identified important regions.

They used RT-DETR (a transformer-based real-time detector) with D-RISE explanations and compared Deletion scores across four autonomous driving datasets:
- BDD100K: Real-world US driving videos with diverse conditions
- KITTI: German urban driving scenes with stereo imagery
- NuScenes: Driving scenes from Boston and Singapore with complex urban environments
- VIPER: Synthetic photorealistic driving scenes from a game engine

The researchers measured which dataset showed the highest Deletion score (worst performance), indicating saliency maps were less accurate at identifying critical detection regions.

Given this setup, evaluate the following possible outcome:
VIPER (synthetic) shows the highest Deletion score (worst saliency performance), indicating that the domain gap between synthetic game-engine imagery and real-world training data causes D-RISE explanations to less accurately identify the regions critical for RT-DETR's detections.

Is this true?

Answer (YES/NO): YES